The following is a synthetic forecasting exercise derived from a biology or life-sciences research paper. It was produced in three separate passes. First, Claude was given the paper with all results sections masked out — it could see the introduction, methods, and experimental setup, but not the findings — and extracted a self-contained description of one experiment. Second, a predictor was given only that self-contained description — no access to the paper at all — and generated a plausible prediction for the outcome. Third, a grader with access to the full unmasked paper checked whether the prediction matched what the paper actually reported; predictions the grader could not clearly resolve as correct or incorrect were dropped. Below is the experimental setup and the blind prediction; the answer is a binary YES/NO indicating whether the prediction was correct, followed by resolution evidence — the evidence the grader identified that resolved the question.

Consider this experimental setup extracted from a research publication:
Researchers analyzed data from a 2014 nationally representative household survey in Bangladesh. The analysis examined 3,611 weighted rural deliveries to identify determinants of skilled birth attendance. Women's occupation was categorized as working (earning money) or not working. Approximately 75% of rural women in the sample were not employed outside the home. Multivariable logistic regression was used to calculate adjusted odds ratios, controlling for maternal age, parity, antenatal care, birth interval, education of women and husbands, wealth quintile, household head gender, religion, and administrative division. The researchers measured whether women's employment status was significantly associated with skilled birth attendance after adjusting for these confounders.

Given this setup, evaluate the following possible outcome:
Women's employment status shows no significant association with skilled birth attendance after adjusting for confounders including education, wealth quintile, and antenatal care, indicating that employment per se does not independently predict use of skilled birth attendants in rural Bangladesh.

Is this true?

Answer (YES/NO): YES